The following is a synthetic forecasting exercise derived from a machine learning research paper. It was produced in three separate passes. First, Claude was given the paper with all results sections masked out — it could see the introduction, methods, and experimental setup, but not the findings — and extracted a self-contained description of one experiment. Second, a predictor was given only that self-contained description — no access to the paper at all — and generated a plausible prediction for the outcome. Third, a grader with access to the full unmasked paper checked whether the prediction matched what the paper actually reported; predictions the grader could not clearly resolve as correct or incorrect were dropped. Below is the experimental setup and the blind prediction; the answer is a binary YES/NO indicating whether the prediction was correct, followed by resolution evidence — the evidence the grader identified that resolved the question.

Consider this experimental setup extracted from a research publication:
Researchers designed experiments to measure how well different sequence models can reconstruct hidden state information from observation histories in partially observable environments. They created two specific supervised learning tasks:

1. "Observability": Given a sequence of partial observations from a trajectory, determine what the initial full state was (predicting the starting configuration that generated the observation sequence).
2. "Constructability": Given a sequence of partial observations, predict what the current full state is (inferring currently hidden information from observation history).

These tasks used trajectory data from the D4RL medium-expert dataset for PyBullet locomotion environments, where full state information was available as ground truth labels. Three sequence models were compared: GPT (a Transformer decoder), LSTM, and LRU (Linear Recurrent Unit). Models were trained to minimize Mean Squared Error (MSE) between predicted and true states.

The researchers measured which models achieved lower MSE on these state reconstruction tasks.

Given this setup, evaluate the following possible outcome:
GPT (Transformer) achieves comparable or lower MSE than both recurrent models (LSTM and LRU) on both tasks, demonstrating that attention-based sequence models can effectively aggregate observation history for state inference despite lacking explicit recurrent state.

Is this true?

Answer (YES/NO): NO